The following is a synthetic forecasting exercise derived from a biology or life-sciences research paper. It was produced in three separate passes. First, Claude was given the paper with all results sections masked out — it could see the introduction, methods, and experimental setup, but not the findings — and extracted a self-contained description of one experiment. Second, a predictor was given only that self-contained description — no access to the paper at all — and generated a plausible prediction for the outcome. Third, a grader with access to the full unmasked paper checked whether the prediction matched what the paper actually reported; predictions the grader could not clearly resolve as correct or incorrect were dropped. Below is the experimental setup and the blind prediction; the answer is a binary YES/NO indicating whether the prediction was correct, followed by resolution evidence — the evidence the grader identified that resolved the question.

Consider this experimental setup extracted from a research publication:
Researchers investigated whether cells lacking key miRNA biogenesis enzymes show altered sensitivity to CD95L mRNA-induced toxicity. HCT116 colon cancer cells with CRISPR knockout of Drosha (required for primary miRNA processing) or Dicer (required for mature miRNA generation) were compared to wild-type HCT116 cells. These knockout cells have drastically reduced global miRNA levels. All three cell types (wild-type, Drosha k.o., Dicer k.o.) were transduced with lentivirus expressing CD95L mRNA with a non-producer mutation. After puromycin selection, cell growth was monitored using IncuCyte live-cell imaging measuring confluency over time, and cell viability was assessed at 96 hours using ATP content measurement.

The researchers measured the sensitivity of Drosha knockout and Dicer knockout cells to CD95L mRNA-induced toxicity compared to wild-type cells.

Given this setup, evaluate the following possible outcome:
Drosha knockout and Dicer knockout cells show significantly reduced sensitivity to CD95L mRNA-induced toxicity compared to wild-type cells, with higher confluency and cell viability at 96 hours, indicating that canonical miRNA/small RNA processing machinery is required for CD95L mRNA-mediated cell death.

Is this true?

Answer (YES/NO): NO